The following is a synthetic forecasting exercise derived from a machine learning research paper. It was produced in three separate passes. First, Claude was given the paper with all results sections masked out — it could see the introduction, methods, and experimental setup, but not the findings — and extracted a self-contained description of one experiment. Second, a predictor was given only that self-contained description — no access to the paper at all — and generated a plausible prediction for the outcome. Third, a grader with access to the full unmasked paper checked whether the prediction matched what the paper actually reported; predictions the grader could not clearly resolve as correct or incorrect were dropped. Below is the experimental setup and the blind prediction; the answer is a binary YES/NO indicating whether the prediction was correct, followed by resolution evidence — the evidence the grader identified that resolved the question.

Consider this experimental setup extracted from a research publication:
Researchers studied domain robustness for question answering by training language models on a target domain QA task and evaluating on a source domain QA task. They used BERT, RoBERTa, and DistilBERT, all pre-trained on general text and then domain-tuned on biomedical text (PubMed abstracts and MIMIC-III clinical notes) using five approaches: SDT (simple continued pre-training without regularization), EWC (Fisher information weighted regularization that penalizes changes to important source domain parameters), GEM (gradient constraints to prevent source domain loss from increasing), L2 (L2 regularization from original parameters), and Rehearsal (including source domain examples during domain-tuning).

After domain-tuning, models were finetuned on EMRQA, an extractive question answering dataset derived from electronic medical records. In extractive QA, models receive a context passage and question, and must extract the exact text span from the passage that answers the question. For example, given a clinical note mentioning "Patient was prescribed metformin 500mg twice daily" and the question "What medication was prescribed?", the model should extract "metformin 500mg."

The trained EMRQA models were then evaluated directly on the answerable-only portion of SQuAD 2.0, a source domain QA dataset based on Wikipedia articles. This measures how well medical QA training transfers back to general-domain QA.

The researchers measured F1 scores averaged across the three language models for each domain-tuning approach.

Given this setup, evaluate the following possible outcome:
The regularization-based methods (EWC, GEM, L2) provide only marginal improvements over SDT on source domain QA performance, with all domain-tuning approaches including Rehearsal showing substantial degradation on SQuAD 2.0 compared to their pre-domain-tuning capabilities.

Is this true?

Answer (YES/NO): NO